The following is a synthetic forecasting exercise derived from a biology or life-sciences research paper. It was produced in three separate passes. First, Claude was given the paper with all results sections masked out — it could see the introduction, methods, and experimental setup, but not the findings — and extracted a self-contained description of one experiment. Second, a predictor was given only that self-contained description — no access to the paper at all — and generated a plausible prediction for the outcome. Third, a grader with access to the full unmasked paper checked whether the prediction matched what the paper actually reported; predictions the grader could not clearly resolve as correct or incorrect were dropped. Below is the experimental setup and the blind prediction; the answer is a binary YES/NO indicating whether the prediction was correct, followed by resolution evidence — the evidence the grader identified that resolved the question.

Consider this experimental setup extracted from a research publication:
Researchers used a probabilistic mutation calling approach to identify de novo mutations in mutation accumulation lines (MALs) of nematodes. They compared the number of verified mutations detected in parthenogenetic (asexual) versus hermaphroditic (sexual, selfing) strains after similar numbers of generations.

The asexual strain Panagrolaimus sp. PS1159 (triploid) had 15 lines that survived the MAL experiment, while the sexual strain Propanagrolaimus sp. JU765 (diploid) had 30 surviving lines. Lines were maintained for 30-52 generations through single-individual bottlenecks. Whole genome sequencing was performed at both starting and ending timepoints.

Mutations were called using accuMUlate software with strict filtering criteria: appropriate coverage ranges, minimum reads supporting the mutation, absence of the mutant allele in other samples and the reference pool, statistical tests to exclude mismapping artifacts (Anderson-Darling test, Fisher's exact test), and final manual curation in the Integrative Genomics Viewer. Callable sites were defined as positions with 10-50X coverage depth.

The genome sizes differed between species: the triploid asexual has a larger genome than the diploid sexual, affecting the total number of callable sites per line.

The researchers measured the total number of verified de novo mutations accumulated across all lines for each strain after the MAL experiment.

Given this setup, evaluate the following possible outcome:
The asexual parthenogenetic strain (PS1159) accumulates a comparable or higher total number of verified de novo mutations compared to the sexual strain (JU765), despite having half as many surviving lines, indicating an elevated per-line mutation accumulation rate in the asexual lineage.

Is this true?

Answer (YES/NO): NO